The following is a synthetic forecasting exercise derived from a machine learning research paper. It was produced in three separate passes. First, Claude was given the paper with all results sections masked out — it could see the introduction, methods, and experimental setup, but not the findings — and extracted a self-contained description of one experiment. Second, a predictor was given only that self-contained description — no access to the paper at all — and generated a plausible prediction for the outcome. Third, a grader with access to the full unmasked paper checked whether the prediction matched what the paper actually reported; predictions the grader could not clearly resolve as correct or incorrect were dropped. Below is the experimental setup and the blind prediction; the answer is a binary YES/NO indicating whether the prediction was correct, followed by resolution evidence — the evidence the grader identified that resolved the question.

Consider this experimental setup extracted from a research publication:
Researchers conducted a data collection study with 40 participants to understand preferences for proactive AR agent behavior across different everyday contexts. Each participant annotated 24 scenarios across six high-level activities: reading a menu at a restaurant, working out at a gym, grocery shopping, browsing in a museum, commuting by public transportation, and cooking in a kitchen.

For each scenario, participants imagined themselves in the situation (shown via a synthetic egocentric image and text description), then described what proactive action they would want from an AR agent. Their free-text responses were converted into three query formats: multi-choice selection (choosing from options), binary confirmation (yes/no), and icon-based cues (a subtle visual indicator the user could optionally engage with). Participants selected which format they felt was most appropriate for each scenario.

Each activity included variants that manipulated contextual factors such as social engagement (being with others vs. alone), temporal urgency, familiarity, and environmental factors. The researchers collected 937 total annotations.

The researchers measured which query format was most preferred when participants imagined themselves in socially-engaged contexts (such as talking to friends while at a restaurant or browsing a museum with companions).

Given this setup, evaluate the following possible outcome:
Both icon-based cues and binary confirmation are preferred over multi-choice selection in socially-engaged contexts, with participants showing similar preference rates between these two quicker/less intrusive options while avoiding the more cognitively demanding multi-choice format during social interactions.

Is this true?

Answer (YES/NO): NO